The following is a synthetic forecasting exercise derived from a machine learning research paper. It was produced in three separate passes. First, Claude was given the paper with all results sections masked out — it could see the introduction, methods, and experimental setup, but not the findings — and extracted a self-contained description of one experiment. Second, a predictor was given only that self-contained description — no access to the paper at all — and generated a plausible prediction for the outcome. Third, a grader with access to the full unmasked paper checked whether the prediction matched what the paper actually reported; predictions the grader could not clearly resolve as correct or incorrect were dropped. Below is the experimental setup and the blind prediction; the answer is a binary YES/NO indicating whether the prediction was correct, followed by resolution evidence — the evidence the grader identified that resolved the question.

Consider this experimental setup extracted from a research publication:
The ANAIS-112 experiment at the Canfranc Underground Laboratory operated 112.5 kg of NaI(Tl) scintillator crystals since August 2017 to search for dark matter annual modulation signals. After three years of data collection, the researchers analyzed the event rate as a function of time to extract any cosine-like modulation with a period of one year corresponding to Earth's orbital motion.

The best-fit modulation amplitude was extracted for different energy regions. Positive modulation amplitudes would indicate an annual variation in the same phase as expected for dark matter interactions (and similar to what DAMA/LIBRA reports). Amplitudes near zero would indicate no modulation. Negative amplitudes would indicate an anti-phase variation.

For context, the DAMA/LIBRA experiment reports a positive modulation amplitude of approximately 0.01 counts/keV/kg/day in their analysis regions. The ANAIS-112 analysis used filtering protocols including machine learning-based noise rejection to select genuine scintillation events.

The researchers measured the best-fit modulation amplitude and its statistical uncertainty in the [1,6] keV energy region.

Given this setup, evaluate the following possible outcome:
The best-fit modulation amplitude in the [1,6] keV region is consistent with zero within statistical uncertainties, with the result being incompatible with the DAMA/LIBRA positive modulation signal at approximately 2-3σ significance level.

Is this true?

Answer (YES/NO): NO